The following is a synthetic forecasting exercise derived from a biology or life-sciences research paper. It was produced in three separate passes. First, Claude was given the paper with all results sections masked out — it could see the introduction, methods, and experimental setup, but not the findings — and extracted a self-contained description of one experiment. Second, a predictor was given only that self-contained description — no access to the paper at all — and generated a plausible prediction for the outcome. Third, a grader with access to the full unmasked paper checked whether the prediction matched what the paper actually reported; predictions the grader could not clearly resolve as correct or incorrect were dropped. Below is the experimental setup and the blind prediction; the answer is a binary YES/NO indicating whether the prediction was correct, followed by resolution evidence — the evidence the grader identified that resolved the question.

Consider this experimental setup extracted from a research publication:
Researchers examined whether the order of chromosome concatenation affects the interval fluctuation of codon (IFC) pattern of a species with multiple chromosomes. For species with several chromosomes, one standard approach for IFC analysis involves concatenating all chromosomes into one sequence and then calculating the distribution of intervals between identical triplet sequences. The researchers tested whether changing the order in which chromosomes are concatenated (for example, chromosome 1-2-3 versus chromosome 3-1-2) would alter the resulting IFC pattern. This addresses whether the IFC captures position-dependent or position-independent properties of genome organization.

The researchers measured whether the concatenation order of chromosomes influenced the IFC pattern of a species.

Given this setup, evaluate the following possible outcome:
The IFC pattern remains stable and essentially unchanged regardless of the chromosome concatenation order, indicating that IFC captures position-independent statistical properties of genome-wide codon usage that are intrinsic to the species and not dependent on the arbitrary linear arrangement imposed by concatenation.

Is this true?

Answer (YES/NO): YES